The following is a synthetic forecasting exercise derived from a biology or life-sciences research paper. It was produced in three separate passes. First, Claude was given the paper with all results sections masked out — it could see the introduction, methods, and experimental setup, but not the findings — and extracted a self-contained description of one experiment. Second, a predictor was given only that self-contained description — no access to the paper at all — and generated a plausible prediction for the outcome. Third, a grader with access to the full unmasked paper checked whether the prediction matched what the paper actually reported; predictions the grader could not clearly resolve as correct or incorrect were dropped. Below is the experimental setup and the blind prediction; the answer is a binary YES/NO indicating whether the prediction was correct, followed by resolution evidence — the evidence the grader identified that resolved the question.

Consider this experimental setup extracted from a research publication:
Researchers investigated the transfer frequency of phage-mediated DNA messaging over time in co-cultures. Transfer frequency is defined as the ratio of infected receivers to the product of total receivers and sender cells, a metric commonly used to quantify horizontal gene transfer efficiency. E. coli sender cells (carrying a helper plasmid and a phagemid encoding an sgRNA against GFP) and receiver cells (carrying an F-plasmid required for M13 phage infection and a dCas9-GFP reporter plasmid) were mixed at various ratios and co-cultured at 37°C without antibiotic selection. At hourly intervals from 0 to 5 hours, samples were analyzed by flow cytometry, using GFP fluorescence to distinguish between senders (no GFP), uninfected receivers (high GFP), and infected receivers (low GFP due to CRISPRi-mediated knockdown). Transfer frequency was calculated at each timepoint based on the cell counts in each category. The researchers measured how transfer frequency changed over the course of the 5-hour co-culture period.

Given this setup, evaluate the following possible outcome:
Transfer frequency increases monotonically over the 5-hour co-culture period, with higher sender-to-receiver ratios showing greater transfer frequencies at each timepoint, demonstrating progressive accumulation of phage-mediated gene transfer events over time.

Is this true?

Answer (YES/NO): NO